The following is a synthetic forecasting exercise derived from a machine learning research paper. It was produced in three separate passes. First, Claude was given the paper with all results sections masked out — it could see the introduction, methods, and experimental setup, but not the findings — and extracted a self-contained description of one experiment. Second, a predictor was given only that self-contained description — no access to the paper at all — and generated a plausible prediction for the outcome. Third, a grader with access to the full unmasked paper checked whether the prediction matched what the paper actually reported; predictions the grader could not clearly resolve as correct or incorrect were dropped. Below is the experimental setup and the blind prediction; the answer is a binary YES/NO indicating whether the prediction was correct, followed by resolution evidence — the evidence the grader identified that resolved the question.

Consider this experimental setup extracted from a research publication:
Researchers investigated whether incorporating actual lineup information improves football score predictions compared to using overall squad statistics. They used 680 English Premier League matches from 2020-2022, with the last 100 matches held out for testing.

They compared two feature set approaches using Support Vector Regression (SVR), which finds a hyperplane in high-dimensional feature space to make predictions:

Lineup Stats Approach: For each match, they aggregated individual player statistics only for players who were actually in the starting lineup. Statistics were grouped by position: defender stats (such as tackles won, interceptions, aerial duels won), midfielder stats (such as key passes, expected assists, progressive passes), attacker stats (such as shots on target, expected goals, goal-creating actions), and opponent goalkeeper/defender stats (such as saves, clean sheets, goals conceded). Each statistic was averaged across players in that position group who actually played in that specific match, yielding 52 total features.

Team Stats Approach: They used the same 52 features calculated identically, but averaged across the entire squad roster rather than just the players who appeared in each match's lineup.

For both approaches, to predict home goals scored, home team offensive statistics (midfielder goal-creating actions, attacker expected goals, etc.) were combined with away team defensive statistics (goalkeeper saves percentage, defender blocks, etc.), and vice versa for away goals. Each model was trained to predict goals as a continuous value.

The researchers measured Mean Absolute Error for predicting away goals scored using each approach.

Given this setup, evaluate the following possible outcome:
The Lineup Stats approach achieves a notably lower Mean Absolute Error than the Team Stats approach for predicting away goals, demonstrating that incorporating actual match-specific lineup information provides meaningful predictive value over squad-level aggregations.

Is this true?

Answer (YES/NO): NO